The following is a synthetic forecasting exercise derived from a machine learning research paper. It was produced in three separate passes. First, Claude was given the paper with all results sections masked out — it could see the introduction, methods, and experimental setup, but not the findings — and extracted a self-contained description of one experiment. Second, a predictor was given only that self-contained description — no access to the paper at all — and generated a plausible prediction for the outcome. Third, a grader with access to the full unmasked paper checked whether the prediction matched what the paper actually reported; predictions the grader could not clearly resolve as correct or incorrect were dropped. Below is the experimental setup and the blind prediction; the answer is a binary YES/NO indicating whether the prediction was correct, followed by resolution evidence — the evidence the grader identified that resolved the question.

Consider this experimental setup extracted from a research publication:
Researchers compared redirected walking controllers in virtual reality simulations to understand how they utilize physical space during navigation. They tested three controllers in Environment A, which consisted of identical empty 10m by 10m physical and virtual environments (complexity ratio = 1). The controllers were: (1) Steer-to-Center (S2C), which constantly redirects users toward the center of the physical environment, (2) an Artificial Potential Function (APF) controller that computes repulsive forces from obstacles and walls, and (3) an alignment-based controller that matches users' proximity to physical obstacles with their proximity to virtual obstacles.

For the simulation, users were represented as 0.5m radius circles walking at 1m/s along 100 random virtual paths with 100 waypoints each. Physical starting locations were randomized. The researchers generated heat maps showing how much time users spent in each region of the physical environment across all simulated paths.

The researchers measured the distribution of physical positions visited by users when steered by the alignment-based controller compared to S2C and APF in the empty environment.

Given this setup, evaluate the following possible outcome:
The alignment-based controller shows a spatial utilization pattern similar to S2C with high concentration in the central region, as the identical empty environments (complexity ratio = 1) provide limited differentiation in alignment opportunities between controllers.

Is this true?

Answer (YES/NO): NO